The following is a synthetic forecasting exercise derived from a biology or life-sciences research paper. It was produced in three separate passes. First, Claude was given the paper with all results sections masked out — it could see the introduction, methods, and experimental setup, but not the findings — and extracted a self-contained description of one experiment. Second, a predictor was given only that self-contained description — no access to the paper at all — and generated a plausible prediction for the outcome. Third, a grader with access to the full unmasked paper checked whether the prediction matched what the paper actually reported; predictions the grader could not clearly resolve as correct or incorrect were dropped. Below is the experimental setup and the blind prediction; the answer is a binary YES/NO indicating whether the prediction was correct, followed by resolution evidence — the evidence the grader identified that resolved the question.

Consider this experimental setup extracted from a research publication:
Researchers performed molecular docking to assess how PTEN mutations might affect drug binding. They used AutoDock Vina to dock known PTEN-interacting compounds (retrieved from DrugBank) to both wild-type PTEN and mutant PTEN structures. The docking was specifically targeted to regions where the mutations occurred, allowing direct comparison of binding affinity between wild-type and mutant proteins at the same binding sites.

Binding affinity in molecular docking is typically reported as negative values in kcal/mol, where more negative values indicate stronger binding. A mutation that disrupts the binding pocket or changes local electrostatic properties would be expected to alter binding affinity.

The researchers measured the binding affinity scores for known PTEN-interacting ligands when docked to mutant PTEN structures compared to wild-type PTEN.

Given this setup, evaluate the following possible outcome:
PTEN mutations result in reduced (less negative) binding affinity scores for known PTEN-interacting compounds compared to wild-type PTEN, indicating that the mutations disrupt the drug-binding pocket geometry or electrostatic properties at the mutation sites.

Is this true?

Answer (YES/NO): NO